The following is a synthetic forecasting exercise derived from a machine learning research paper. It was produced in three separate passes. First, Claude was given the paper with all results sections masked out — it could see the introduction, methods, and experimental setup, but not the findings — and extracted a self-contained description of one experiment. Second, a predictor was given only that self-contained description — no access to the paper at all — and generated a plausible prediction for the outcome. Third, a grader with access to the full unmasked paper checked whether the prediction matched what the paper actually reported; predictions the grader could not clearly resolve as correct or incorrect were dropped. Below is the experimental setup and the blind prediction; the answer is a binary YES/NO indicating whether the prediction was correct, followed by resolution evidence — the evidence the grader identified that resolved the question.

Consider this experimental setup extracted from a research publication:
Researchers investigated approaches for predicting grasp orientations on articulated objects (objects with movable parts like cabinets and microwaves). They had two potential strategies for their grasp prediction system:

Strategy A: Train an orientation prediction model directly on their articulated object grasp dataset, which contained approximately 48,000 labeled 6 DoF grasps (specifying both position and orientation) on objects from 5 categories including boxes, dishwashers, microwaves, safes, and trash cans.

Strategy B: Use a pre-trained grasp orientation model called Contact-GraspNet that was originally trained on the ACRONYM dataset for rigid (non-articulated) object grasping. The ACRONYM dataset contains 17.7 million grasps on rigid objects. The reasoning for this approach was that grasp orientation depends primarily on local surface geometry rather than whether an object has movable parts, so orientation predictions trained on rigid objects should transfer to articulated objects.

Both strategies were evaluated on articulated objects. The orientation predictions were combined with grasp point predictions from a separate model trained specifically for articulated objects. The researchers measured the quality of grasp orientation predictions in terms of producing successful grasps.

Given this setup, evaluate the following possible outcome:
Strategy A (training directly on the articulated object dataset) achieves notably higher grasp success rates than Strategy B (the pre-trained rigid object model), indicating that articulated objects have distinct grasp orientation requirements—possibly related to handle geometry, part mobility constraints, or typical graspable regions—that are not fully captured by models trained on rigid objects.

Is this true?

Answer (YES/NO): NO